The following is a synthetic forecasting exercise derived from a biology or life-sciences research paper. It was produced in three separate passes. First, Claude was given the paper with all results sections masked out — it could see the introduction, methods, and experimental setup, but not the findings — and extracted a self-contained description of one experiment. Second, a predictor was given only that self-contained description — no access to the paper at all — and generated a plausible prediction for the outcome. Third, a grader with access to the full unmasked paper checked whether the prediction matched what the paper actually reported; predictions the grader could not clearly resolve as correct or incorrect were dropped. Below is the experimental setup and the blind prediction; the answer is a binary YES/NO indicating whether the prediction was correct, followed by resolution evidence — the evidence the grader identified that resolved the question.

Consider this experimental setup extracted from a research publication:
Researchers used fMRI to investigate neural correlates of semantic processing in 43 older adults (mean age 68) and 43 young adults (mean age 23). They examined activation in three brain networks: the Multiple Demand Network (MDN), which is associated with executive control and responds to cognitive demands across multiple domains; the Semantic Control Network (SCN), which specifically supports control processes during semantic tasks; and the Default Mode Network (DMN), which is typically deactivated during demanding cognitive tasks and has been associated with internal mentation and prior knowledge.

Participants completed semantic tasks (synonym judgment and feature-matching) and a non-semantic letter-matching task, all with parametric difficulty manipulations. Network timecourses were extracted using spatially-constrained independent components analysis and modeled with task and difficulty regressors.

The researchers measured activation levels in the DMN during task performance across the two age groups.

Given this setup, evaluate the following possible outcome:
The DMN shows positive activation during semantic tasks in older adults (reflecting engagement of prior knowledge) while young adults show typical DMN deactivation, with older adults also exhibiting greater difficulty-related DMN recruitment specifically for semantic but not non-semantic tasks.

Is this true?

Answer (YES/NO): NO